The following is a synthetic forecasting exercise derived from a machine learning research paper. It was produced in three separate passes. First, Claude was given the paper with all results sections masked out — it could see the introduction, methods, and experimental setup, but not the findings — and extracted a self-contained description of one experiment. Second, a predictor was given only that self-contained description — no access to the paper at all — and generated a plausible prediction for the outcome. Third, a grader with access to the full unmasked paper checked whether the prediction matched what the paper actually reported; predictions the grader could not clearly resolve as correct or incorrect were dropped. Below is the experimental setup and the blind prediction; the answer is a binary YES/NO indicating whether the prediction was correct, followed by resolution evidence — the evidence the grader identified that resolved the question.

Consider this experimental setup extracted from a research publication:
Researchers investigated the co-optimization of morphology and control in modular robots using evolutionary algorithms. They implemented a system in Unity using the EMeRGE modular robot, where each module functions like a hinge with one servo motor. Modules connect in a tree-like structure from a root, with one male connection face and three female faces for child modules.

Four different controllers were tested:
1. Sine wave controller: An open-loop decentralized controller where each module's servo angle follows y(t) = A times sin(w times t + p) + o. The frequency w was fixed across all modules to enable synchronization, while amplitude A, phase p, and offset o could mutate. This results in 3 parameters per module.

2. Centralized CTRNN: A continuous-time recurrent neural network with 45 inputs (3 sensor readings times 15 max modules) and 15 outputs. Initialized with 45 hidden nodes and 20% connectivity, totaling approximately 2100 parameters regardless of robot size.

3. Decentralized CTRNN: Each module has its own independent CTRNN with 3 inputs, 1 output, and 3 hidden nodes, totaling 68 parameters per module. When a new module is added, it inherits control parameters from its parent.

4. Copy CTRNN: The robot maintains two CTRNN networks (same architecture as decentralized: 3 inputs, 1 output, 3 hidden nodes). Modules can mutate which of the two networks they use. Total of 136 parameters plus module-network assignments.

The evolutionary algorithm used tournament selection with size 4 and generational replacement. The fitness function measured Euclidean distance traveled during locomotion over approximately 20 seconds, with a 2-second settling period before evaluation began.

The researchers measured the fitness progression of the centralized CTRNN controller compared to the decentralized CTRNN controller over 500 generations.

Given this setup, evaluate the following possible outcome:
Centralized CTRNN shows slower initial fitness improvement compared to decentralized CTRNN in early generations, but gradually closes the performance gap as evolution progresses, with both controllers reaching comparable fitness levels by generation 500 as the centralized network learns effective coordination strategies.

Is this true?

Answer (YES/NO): NO